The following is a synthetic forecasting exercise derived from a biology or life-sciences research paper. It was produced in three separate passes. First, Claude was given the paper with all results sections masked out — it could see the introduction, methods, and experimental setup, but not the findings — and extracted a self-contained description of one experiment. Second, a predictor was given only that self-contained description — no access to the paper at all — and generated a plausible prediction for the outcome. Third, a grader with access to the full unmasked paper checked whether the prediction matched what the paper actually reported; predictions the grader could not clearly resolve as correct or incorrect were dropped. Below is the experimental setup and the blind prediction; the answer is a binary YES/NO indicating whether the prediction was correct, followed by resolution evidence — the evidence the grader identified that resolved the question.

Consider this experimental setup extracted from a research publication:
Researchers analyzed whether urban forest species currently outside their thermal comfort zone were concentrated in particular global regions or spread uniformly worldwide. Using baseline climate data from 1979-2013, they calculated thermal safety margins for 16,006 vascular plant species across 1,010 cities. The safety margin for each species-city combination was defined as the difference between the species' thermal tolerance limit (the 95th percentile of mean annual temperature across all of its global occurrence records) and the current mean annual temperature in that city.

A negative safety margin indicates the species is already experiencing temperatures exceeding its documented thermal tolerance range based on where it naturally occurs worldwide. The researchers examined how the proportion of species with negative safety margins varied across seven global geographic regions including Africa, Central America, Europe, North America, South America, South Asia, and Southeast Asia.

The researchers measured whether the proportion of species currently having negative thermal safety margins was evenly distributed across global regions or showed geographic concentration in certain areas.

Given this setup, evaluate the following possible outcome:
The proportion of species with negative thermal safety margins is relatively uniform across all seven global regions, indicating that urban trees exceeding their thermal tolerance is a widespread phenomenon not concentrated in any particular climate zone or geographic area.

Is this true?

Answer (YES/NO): NO